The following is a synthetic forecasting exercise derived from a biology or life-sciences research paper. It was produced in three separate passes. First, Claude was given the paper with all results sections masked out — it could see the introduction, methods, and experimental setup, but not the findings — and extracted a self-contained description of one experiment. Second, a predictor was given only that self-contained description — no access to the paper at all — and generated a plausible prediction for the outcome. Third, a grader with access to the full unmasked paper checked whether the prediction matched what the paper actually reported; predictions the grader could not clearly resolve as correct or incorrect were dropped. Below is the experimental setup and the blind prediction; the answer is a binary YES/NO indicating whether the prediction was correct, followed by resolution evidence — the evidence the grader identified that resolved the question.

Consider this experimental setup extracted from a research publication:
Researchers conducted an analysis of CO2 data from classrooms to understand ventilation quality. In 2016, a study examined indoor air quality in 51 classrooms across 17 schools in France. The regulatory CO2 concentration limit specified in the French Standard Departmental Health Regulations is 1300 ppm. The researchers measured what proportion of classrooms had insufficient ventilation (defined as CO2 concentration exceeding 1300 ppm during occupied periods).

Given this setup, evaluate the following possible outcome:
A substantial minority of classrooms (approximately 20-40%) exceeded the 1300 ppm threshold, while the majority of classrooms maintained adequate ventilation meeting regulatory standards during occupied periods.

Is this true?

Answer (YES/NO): NO